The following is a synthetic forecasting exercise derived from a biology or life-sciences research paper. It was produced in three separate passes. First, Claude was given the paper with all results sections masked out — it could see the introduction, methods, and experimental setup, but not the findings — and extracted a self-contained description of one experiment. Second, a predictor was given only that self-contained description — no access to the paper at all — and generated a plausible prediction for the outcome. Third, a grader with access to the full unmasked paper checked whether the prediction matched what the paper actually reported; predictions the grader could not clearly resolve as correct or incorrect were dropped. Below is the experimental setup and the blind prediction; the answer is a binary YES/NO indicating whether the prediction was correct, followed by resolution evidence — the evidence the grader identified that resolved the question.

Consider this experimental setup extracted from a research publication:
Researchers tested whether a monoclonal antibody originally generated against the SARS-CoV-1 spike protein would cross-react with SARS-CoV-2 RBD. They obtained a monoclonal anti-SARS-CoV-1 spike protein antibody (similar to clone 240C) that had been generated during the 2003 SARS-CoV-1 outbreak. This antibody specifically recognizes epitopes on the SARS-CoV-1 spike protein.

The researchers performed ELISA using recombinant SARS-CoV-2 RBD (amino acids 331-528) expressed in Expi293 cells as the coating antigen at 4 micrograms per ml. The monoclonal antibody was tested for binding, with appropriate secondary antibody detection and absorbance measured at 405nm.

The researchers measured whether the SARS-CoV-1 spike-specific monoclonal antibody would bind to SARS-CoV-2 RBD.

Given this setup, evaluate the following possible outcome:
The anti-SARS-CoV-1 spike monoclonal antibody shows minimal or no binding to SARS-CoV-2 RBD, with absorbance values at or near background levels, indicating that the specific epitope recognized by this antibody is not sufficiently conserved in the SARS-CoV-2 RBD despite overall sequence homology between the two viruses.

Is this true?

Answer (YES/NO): NO